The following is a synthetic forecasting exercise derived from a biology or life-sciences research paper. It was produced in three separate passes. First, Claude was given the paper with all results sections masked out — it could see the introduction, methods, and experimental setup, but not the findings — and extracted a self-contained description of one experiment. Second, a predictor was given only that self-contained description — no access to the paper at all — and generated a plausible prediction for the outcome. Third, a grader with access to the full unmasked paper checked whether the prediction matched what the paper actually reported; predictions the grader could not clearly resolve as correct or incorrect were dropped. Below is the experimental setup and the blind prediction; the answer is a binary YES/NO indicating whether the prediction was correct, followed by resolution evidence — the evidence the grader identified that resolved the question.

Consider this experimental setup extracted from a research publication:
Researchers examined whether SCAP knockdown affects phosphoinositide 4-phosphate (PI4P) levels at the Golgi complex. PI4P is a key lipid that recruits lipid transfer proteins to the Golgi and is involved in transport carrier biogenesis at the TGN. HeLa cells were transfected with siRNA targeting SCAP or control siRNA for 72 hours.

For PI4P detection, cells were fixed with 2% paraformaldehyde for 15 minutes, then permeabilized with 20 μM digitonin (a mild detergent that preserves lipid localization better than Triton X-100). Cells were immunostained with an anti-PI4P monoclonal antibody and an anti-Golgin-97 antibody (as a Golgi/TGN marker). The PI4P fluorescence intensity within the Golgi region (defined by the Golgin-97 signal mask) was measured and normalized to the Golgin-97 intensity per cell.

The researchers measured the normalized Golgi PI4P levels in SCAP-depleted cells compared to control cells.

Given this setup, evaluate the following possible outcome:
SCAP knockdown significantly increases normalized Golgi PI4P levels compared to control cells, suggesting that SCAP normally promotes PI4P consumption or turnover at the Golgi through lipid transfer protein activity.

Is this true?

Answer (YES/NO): YES